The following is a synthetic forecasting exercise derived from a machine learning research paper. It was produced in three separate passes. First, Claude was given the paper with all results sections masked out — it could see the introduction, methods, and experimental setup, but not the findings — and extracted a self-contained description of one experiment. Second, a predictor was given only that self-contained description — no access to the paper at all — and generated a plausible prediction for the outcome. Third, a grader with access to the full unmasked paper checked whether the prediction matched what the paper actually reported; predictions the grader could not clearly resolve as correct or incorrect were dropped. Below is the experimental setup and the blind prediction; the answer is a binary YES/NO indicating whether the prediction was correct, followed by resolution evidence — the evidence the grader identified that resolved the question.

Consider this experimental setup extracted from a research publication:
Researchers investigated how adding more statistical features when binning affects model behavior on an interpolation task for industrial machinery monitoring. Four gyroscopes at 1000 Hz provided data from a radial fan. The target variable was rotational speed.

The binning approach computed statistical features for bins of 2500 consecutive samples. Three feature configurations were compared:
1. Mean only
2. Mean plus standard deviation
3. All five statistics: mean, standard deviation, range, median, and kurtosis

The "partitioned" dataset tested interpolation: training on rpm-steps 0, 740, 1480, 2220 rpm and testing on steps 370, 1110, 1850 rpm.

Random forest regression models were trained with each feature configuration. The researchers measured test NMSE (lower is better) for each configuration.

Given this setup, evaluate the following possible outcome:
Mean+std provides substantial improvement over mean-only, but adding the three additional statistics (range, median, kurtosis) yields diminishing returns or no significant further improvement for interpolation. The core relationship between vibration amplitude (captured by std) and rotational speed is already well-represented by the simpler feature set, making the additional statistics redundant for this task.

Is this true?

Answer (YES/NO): NO